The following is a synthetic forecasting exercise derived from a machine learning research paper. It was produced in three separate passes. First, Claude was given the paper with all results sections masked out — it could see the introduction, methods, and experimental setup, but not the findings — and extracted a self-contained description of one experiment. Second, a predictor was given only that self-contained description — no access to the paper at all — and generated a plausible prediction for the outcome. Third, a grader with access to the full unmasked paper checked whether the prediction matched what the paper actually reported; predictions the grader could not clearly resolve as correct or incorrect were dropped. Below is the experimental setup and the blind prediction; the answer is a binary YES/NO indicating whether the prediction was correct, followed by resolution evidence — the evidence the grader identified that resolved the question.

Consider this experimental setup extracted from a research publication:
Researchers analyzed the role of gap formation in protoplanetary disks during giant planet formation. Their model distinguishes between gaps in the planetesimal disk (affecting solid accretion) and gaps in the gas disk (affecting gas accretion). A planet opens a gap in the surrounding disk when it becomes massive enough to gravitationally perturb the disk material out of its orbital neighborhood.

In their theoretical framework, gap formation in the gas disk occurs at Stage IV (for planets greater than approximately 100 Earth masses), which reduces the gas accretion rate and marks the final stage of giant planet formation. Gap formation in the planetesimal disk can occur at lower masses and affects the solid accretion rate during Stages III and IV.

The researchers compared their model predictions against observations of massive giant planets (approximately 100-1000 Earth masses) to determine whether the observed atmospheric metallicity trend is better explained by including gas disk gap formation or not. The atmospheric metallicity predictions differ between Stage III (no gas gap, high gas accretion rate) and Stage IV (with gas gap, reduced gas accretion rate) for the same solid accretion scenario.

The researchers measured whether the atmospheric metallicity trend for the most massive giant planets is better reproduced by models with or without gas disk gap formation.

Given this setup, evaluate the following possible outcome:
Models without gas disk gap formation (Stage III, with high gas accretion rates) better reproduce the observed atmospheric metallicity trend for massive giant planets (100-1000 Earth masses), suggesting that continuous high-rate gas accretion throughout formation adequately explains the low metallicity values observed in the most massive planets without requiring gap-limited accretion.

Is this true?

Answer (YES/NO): NO